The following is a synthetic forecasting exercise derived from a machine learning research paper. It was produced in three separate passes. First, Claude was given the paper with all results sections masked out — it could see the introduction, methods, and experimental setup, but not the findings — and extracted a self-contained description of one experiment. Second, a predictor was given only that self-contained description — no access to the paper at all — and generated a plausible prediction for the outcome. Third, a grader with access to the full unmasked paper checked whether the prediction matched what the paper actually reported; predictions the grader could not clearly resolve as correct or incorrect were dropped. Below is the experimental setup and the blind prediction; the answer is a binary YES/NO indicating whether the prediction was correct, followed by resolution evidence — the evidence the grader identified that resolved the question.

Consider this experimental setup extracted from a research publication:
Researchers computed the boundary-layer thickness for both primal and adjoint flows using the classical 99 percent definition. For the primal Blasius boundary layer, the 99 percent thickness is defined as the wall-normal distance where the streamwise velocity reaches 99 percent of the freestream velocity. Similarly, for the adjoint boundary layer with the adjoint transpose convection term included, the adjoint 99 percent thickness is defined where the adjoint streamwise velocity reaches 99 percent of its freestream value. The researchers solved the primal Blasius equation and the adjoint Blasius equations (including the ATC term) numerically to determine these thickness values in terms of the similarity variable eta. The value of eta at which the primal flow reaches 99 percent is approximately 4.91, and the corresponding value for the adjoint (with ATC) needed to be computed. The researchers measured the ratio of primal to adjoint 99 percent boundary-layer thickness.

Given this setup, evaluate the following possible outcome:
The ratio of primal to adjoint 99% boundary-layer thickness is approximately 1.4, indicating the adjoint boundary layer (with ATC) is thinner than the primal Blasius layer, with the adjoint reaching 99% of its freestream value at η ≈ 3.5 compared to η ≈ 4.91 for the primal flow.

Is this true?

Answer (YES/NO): NO